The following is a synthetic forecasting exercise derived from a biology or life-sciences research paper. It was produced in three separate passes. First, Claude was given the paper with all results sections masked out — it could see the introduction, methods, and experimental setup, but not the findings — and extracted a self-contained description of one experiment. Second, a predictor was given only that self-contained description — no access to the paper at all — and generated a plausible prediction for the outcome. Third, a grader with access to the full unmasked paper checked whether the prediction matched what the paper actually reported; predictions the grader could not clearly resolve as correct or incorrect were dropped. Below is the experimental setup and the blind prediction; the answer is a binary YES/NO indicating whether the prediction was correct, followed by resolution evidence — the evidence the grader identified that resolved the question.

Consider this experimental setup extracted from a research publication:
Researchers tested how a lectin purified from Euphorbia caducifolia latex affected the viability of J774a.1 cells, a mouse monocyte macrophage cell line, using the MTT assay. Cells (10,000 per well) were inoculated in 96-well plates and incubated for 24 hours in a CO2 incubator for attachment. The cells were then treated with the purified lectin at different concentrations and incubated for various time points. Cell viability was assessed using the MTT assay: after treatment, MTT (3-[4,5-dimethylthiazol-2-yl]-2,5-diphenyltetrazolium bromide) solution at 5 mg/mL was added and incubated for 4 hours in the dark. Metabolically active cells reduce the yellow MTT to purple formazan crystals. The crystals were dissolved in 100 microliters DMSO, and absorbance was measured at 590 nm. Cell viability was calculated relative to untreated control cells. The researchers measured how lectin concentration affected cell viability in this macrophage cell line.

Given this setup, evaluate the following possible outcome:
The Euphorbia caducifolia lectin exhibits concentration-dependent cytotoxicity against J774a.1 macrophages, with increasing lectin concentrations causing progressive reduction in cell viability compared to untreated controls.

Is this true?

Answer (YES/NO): NO